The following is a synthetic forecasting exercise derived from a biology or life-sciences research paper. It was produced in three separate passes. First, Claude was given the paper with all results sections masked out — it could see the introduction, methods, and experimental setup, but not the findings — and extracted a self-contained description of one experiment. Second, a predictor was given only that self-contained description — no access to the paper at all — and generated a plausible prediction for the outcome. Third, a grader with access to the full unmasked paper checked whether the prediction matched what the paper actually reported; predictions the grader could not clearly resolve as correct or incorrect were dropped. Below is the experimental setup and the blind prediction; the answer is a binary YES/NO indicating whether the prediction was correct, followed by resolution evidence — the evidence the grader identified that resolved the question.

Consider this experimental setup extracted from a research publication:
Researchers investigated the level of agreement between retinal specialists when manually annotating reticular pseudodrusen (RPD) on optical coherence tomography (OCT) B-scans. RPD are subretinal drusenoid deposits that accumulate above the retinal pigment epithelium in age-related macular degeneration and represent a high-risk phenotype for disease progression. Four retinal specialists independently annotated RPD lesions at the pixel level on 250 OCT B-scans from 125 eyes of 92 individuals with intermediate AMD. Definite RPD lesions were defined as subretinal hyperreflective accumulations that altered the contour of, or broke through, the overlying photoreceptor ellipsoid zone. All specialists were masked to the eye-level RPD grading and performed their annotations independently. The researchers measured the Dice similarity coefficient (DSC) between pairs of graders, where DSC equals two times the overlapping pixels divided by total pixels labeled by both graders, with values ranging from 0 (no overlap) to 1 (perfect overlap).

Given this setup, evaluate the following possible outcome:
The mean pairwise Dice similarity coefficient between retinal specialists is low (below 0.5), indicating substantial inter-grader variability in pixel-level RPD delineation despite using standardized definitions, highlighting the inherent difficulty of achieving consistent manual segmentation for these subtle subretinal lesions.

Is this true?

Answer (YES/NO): NO